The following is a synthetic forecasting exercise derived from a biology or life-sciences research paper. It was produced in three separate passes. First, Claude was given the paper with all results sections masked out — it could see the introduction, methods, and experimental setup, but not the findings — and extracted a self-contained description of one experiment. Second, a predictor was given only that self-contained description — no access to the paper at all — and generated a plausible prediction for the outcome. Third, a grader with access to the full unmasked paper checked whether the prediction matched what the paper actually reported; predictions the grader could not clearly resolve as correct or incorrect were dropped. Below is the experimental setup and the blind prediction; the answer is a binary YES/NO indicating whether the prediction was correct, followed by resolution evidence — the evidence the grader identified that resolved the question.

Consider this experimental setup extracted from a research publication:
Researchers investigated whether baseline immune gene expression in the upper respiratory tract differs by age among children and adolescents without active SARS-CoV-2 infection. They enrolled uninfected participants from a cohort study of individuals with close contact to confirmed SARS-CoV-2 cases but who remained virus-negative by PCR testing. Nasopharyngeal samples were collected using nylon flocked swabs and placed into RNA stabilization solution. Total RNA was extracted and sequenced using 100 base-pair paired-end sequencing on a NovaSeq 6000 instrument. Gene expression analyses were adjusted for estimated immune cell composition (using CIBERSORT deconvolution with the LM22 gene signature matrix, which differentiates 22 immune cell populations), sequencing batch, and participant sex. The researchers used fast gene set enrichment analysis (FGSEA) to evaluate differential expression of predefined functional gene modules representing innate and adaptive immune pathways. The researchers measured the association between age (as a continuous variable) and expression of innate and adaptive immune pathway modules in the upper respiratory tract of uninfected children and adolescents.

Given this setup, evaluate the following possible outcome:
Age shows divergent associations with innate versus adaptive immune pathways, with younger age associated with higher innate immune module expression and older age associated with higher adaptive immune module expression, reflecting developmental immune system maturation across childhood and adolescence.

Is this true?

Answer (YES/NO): NO